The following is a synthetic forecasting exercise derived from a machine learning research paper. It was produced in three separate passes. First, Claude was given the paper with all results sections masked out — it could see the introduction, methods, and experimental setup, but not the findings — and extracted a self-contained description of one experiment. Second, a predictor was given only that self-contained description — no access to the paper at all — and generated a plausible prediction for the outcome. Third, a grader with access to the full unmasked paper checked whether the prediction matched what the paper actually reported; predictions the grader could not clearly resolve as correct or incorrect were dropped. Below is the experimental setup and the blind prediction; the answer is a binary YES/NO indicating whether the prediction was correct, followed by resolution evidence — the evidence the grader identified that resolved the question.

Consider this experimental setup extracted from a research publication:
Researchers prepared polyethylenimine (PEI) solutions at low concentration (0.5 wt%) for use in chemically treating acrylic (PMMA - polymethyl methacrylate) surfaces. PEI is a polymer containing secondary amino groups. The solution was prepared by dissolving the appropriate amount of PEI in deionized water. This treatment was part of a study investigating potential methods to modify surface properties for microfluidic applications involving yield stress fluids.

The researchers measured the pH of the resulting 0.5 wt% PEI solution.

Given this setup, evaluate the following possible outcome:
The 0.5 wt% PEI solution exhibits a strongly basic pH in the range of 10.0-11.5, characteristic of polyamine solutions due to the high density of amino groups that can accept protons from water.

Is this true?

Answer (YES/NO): YES